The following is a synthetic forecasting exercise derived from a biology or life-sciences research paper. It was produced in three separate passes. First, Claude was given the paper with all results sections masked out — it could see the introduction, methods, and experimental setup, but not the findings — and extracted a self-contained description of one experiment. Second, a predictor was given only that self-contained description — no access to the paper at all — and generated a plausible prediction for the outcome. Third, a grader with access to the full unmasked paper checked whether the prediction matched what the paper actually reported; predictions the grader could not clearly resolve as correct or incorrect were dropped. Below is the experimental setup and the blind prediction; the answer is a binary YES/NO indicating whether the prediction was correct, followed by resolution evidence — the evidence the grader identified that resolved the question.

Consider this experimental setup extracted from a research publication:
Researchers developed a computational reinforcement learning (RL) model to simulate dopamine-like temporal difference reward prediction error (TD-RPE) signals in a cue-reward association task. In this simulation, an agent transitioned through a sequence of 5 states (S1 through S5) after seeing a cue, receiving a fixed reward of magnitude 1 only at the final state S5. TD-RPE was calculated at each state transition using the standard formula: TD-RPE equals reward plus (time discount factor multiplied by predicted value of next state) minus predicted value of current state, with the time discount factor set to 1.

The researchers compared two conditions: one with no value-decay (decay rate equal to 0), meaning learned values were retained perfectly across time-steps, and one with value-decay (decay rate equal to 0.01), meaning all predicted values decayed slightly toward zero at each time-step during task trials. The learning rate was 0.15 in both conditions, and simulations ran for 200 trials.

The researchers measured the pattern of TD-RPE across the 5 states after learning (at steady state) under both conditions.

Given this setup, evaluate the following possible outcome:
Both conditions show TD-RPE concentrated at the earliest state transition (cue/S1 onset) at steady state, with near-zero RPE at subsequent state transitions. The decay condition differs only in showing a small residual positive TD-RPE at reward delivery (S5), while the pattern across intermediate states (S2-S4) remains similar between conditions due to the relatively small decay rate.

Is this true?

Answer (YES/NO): NO